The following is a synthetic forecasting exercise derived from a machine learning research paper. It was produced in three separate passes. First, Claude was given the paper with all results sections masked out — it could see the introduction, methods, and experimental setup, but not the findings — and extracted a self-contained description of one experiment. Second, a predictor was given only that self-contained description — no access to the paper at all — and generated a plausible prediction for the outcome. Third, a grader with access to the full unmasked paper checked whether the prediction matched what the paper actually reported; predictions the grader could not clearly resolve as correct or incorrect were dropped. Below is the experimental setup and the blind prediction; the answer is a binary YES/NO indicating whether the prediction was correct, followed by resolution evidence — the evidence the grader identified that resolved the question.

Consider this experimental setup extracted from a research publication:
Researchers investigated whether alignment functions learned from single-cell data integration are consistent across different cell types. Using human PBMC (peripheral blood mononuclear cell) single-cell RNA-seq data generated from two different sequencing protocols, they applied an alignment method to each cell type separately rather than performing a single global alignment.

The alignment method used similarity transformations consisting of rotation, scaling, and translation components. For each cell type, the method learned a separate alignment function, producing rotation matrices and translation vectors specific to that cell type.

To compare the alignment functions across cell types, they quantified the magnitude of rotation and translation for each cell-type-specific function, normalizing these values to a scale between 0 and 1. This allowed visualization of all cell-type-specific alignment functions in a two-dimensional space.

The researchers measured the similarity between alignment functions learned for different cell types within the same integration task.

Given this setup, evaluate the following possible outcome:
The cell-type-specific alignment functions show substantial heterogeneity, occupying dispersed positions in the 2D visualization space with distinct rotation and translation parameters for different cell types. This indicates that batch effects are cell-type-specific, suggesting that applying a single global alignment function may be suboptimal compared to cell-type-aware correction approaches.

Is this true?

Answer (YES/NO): NO